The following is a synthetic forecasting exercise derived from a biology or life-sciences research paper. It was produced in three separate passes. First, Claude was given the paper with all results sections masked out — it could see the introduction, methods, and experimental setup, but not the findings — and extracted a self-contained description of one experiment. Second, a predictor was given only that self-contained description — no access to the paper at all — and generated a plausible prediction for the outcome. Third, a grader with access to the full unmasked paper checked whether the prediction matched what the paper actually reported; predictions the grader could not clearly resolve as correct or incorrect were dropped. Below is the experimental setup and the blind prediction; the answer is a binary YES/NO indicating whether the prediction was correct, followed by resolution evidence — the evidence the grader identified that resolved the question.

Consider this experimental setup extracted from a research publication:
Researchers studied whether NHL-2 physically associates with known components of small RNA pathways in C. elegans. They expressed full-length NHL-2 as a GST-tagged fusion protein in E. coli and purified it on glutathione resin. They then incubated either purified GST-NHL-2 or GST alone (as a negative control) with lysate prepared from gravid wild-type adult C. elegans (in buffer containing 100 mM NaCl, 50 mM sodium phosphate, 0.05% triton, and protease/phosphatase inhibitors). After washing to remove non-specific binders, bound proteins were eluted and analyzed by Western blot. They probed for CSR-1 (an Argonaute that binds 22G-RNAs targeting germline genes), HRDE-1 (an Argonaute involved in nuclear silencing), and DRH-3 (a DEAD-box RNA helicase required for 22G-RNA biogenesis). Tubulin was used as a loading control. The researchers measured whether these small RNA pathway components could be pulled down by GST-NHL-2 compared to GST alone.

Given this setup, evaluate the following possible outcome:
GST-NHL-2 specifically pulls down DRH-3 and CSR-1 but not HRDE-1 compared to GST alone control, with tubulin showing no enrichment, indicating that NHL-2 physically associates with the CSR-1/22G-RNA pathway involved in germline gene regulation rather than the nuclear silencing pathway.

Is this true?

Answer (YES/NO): NO